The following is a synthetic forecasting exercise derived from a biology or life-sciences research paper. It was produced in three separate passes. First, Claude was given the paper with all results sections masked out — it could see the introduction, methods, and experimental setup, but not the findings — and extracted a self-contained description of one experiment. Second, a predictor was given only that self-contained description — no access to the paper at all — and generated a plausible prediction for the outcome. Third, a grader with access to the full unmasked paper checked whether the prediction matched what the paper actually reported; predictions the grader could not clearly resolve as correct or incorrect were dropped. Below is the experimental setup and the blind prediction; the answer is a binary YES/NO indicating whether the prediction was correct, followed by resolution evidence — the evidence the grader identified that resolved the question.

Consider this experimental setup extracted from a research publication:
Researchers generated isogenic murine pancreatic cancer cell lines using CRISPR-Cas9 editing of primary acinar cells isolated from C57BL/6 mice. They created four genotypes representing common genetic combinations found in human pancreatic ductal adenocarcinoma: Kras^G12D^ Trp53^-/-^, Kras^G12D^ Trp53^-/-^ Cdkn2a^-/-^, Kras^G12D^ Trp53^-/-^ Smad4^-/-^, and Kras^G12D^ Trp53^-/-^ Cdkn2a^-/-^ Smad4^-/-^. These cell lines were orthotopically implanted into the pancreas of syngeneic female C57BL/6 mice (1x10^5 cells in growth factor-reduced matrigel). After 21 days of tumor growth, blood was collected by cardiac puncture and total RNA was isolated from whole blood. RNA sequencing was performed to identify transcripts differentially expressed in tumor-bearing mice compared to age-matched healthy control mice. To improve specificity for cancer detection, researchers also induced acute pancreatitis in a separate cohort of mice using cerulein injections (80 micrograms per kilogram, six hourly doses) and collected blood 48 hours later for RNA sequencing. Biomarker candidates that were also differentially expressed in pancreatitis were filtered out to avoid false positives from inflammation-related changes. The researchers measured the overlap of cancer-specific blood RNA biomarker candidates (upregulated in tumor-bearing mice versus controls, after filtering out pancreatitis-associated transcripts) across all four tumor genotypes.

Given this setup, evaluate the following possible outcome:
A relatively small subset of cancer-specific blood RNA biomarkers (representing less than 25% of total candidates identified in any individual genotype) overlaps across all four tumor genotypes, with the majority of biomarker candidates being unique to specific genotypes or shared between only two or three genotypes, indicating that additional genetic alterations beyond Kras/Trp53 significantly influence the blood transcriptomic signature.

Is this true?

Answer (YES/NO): YES